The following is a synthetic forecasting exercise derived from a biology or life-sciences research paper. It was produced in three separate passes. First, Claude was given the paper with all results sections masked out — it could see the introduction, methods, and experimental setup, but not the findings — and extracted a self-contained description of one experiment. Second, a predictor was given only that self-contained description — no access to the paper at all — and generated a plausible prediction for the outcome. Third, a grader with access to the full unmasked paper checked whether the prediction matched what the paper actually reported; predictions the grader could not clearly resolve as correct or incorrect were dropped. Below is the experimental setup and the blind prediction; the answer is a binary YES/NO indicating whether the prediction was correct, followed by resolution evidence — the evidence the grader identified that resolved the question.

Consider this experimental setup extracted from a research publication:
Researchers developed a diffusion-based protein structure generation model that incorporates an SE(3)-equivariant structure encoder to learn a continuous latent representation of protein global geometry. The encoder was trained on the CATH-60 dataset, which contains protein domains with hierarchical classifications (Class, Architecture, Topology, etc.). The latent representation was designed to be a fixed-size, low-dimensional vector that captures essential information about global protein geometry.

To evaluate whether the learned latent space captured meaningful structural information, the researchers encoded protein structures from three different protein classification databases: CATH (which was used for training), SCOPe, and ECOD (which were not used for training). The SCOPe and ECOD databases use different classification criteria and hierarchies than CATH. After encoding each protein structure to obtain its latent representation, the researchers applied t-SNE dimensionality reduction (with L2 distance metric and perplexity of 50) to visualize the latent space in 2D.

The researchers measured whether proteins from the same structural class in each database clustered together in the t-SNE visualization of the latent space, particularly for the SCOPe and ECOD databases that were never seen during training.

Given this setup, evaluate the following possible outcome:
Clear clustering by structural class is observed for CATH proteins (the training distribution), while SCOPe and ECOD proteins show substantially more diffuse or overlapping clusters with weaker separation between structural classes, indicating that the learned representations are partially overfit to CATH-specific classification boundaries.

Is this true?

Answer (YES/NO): NO